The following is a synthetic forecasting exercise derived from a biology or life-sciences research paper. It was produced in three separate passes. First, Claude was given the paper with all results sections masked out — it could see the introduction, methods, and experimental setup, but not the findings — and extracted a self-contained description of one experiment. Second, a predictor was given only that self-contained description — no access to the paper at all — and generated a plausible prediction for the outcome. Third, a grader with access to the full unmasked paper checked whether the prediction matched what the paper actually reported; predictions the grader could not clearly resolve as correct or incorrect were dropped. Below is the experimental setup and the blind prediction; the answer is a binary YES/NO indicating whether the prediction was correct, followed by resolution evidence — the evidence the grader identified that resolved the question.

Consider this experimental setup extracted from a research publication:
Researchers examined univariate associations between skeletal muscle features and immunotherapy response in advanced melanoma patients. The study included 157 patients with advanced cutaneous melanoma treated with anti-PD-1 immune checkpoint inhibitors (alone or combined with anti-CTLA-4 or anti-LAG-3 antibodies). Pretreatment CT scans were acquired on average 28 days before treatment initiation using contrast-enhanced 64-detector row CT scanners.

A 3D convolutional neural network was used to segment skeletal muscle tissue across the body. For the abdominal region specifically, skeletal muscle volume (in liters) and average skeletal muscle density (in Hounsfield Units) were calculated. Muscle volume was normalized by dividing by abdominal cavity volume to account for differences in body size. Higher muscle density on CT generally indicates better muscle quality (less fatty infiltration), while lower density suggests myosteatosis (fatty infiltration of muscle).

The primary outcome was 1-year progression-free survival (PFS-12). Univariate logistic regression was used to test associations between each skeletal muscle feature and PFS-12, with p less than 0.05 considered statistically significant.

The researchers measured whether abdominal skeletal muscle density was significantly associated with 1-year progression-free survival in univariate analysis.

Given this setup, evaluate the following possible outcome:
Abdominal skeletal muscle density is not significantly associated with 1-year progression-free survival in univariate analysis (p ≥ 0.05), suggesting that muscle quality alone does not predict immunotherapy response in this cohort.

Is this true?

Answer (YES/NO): YES